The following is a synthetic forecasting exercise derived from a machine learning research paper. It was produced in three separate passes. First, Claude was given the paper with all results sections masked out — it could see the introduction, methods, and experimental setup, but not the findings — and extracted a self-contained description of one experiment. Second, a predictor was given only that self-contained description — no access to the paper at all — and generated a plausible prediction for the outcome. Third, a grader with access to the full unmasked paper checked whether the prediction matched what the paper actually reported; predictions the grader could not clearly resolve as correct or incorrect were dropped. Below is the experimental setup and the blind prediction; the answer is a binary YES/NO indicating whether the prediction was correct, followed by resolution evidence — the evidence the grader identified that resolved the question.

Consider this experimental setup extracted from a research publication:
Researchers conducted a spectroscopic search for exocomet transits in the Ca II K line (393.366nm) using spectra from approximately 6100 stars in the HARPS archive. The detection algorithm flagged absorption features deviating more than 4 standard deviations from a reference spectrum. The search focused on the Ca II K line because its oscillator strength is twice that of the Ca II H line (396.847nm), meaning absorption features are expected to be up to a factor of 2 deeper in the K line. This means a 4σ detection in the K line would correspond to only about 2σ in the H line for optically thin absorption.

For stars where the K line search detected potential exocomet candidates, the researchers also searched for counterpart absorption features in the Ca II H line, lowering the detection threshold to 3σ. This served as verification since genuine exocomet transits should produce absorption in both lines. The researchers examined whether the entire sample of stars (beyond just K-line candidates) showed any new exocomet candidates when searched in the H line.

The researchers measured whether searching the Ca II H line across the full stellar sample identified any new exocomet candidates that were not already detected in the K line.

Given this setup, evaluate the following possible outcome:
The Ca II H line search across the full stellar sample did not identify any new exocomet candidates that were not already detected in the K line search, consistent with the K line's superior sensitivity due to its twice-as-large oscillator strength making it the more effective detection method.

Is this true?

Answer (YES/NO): YES